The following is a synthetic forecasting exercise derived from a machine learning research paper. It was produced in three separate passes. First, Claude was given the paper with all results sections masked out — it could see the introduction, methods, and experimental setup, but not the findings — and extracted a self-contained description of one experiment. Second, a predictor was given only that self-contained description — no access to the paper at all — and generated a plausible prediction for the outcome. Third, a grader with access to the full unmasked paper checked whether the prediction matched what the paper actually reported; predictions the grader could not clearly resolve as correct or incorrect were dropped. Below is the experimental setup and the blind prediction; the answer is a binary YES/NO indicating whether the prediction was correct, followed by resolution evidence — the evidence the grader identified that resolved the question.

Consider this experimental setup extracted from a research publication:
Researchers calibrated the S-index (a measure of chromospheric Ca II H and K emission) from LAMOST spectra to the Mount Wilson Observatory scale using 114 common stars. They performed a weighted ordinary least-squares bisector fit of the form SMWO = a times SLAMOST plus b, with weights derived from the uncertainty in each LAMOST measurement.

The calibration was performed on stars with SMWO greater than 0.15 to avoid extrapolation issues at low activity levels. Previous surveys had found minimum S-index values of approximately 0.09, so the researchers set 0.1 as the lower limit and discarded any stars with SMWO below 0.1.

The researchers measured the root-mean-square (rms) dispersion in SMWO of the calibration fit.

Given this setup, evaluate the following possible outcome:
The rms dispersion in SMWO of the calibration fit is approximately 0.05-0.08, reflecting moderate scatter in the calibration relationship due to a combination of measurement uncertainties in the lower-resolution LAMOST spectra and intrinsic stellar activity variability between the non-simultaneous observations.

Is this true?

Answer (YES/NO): NO